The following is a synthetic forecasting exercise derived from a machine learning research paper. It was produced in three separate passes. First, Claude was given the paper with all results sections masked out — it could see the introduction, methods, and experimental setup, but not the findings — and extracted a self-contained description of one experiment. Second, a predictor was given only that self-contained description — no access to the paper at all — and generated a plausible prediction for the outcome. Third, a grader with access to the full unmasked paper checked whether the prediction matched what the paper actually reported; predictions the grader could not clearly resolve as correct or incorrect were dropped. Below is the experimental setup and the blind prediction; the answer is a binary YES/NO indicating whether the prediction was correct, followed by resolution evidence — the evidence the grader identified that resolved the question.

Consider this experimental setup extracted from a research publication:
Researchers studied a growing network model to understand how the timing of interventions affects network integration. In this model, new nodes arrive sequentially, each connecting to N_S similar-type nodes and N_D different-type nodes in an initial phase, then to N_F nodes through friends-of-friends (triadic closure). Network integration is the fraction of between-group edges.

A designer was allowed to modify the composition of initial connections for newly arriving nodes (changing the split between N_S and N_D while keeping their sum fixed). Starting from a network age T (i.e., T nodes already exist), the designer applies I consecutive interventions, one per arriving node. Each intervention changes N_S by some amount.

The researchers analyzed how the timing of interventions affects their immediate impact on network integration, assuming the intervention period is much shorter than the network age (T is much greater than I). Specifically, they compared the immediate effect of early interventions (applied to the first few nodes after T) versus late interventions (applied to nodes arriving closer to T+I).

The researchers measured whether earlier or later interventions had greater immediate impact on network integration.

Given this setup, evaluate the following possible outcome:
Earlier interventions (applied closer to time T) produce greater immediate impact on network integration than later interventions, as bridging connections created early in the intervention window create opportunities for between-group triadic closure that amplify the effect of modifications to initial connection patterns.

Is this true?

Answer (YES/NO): YES